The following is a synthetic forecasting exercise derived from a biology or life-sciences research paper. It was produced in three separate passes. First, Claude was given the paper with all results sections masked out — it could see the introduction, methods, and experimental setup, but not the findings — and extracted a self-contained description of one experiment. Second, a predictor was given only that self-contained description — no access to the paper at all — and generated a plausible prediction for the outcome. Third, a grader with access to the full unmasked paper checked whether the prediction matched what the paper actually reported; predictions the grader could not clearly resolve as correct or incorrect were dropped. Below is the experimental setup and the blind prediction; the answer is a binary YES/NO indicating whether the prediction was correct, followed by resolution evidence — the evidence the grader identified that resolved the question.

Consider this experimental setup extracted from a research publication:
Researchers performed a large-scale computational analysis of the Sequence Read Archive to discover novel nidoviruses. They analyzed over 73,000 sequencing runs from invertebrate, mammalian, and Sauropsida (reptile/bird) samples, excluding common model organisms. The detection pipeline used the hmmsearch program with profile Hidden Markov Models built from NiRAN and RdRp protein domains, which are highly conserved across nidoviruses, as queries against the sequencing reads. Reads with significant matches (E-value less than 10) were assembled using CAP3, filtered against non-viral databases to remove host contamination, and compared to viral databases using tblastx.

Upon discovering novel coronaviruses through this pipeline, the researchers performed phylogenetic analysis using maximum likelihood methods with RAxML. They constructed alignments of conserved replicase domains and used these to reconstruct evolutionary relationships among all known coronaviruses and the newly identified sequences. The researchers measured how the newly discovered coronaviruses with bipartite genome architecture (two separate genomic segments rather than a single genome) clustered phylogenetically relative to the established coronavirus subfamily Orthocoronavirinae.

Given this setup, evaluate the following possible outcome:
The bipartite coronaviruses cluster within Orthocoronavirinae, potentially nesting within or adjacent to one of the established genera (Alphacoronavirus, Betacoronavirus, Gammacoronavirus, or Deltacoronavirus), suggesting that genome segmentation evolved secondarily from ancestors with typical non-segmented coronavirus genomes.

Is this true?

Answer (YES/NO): NO